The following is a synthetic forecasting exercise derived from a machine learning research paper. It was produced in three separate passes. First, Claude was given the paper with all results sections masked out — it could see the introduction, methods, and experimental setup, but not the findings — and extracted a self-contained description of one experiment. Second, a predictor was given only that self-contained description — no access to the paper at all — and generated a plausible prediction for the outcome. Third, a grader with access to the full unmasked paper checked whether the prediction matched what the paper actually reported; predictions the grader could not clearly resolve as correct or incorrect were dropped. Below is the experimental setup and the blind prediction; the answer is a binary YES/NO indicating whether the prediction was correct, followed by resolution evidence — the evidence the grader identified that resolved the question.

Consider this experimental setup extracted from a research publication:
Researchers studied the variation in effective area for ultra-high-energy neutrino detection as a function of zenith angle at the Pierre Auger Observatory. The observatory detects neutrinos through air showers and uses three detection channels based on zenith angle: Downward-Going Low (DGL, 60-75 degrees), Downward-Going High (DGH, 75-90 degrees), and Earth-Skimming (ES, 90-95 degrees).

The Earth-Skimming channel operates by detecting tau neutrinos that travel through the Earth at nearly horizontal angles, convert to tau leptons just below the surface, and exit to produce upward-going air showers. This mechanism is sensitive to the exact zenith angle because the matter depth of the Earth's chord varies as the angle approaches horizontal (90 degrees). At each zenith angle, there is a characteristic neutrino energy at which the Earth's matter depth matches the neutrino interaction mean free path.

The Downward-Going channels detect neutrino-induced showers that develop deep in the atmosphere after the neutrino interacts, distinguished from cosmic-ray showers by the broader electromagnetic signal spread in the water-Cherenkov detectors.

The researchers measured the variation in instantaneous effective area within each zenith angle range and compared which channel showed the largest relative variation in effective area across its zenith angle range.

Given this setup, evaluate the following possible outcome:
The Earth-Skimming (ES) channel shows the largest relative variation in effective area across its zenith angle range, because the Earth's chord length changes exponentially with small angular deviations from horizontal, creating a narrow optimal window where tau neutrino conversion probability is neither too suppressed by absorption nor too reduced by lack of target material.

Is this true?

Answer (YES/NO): YES